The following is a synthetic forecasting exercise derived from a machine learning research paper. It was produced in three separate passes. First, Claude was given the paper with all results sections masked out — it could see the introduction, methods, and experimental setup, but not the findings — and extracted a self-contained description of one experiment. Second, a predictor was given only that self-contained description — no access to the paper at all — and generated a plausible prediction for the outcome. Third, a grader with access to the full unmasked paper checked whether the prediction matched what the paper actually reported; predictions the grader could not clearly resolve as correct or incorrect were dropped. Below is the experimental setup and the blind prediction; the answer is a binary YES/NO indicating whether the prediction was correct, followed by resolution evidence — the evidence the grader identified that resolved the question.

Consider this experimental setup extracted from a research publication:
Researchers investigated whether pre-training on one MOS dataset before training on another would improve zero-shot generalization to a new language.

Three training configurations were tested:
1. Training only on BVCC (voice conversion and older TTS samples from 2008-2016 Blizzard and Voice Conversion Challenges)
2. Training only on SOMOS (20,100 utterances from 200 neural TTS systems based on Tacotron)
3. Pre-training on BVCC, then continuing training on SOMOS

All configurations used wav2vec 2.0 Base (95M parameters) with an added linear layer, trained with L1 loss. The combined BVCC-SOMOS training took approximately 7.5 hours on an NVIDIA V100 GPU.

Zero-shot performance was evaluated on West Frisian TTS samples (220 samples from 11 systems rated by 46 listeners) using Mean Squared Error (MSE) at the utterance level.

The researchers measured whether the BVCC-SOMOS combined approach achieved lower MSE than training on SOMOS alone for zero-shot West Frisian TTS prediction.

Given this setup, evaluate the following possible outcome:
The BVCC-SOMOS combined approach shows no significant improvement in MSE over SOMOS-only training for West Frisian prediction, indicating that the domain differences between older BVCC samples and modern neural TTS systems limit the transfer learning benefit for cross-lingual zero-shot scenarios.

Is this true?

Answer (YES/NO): NO